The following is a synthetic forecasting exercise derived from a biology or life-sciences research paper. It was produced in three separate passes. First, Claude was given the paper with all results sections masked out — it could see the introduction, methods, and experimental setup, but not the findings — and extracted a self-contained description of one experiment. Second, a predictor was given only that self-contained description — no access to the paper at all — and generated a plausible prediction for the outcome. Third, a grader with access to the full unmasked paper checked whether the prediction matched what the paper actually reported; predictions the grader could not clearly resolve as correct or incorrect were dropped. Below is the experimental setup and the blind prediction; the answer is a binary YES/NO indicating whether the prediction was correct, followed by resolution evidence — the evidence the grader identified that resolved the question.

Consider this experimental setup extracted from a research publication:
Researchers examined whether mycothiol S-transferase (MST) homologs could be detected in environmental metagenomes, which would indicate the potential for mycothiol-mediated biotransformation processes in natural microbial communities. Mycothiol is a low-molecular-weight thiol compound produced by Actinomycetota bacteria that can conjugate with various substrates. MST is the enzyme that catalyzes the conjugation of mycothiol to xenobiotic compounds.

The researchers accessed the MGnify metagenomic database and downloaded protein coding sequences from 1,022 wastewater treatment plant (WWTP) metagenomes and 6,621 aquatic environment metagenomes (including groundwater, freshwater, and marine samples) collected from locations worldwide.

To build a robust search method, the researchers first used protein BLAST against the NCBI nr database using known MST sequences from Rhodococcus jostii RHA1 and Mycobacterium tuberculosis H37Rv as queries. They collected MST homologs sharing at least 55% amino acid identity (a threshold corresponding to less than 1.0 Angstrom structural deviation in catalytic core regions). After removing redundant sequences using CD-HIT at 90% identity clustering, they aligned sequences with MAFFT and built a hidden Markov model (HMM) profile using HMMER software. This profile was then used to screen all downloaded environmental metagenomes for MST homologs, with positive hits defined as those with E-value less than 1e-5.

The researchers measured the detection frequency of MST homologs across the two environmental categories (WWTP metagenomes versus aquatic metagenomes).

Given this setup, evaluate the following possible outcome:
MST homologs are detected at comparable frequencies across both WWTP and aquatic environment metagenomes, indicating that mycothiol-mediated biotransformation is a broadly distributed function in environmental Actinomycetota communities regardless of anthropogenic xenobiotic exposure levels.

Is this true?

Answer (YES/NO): YES